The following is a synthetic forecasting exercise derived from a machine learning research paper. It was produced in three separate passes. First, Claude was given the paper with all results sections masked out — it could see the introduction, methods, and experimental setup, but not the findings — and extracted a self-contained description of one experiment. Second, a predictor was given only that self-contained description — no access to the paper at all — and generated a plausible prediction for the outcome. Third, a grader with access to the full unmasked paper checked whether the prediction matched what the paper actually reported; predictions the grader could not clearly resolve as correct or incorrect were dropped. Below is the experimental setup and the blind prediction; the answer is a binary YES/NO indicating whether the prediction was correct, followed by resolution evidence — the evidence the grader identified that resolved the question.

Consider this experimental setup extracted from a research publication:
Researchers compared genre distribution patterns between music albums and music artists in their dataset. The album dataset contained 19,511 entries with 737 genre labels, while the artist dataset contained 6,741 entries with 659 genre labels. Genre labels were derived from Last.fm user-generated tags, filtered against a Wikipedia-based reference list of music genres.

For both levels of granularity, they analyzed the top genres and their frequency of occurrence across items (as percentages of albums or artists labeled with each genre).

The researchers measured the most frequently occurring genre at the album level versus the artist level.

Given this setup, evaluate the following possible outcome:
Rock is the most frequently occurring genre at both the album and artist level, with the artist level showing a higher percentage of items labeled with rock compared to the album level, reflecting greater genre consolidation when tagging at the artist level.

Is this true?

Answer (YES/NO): NO